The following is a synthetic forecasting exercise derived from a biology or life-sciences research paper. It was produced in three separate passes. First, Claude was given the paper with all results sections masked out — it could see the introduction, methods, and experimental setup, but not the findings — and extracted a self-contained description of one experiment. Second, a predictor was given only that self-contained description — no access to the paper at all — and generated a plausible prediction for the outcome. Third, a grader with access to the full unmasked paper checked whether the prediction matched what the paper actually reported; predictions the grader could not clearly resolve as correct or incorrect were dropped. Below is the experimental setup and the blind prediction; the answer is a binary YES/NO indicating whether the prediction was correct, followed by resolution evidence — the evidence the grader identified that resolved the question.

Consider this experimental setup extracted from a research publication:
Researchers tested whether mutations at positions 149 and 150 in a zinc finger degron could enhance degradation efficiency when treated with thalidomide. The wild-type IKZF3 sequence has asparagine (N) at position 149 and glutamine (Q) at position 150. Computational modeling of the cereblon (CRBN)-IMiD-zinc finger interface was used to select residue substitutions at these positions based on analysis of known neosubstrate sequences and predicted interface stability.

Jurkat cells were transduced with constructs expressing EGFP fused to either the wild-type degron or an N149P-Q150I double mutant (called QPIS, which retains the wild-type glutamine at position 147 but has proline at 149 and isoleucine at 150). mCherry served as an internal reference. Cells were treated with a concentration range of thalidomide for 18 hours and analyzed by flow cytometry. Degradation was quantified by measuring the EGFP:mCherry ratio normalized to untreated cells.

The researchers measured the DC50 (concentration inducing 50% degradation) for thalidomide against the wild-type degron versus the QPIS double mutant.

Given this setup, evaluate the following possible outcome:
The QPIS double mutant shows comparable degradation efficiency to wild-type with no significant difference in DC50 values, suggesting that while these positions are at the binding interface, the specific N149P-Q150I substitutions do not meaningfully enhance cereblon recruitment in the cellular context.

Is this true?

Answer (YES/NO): NO